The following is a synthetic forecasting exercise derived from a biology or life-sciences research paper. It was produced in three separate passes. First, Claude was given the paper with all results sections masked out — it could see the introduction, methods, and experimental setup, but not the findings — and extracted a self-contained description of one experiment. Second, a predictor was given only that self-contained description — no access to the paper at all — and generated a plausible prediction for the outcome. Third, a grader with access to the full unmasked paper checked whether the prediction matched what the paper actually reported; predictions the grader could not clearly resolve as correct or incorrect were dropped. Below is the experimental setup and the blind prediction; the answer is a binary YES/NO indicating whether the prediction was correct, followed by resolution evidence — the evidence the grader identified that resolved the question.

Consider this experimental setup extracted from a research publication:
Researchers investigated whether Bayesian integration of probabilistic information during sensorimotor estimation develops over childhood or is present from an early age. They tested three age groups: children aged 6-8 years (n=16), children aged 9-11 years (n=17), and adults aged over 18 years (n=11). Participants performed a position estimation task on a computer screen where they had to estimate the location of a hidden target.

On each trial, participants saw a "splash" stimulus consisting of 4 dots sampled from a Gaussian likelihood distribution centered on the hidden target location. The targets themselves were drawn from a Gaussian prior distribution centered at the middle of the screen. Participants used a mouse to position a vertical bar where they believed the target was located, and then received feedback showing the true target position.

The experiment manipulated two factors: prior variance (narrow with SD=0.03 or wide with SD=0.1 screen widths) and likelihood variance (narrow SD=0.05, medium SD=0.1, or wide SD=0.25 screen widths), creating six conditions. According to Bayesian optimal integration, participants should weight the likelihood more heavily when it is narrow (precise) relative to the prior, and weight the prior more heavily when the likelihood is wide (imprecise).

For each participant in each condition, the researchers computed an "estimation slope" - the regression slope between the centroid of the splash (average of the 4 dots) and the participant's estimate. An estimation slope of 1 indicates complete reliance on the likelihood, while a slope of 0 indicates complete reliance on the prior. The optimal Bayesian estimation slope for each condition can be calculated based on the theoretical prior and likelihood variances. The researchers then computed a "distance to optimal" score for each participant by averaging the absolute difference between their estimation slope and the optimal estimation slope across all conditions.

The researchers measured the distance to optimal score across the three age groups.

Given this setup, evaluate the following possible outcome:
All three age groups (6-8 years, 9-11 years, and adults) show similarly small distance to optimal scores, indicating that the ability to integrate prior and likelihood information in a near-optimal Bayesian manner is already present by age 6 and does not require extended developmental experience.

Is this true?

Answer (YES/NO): NO